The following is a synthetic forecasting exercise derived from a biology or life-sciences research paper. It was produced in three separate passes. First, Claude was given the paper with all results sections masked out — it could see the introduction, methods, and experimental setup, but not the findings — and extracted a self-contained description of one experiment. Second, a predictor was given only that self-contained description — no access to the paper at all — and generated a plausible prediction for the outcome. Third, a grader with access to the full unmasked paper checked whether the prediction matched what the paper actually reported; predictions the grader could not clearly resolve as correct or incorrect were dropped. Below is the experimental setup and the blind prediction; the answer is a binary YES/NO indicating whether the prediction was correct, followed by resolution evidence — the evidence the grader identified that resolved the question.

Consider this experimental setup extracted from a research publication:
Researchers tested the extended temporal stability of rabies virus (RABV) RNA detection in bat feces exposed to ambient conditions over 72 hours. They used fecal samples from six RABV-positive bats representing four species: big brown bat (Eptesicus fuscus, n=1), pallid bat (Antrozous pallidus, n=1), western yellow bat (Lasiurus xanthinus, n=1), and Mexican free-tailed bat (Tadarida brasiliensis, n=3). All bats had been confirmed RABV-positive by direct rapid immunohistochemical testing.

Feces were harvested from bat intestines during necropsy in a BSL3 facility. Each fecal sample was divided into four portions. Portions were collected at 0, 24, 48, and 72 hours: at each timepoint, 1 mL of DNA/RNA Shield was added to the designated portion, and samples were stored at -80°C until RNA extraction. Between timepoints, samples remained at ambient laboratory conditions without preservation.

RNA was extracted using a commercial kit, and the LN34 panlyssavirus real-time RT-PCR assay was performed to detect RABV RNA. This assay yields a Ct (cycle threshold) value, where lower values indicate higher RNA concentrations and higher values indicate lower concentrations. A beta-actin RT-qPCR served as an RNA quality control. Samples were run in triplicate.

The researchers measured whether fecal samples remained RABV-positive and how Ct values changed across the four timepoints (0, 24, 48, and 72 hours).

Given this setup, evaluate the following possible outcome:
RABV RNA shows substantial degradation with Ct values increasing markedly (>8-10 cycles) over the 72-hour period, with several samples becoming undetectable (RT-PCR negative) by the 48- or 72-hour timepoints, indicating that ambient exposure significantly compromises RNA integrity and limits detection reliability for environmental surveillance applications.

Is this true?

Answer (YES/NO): NO